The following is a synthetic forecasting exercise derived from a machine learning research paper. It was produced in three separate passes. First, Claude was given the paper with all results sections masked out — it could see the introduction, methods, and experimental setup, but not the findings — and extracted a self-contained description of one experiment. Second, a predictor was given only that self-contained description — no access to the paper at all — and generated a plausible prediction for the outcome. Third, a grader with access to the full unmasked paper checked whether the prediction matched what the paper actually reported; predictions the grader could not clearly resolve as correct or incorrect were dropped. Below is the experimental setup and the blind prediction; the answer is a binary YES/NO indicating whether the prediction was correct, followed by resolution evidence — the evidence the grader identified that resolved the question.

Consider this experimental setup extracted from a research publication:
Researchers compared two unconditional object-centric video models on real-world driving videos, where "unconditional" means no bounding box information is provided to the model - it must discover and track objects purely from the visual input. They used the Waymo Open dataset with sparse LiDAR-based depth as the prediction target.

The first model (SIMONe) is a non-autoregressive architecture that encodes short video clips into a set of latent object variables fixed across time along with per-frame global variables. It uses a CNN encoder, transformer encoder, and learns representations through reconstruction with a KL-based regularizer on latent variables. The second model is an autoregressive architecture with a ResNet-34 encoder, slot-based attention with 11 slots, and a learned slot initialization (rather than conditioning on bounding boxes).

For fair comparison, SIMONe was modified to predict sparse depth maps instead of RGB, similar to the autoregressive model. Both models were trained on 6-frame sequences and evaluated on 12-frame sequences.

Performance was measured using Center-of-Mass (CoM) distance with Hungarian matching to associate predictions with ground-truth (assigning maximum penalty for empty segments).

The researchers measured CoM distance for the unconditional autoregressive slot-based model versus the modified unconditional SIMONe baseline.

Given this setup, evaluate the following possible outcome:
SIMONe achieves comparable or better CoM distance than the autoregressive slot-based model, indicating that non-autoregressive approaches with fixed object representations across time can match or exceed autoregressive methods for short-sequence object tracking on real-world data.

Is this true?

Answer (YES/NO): NO